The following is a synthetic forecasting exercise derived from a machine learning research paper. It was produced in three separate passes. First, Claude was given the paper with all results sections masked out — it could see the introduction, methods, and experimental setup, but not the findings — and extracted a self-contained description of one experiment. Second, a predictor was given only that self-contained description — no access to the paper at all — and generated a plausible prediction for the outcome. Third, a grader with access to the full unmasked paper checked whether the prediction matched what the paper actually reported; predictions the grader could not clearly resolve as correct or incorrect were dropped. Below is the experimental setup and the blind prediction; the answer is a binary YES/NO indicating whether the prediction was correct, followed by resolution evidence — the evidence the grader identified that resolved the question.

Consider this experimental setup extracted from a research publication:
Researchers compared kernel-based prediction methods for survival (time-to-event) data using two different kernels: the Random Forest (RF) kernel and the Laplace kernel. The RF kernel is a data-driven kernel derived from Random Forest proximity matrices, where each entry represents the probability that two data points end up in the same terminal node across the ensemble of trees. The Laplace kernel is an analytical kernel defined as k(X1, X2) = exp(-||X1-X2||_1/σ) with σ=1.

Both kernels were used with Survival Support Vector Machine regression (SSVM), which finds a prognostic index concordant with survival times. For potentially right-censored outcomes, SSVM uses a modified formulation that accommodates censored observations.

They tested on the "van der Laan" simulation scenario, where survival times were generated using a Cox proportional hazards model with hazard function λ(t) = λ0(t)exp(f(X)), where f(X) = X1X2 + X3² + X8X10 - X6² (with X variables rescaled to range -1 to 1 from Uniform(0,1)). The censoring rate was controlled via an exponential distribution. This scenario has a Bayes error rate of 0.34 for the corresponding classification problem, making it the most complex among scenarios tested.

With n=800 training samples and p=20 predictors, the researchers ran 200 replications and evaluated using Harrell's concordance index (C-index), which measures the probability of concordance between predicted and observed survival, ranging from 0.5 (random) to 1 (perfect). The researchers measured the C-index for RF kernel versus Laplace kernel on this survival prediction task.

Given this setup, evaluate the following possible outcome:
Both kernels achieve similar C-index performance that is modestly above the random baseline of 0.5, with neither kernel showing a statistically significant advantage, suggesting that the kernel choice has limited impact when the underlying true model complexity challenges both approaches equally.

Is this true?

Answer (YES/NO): NO